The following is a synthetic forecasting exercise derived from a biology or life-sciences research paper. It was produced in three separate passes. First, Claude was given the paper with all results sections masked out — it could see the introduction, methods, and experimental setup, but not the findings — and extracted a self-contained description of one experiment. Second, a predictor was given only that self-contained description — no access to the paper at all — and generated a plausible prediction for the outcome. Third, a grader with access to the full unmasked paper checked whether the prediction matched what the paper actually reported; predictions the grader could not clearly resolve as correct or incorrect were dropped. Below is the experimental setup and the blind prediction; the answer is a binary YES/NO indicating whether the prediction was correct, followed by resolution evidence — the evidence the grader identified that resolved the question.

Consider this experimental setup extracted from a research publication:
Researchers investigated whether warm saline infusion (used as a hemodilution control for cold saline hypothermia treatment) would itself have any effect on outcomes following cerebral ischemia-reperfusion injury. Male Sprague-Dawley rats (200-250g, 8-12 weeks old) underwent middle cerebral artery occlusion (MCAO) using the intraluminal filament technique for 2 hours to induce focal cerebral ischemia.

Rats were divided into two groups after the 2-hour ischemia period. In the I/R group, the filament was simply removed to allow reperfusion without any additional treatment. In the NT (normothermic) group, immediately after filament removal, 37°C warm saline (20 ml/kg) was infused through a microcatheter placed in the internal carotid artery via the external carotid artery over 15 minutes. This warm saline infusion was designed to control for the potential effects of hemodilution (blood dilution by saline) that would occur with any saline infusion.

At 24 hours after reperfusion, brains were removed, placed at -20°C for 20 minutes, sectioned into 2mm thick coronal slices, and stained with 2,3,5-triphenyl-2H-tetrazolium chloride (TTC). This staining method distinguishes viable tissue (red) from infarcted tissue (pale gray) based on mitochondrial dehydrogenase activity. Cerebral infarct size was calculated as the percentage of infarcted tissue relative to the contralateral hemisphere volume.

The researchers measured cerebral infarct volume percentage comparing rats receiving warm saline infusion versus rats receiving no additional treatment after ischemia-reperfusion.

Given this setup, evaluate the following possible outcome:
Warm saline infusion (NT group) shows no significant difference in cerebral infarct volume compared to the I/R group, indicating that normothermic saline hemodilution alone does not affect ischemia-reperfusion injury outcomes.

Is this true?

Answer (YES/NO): YES